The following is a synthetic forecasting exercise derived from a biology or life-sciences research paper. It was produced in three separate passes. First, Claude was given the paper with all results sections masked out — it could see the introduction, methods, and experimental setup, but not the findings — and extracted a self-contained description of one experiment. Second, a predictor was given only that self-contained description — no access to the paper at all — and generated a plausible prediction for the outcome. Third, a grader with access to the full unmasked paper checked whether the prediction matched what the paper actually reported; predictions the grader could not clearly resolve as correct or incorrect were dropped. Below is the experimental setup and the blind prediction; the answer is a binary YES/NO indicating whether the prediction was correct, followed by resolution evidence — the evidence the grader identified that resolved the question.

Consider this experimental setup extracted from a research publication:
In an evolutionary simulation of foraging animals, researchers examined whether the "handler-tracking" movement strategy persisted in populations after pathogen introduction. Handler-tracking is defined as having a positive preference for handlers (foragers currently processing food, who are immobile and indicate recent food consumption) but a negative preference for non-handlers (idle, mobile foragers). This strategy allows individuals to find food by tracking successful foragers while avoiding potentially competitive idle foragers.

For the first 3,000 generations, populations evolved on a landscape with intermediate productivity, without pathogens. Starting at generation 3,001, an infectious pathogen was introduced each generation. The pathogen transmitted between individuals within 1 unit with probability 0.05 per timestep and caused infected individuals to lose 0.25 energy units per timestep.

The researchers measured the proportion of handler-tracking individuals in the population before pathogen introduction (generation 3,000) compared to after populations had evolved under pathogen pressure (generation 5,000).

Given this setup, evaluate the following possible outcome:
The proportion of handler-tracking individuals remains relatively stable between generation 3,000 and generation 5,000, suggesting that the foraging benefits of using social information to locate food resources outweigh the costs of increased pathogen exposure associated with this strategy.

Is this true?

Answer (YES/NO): NO